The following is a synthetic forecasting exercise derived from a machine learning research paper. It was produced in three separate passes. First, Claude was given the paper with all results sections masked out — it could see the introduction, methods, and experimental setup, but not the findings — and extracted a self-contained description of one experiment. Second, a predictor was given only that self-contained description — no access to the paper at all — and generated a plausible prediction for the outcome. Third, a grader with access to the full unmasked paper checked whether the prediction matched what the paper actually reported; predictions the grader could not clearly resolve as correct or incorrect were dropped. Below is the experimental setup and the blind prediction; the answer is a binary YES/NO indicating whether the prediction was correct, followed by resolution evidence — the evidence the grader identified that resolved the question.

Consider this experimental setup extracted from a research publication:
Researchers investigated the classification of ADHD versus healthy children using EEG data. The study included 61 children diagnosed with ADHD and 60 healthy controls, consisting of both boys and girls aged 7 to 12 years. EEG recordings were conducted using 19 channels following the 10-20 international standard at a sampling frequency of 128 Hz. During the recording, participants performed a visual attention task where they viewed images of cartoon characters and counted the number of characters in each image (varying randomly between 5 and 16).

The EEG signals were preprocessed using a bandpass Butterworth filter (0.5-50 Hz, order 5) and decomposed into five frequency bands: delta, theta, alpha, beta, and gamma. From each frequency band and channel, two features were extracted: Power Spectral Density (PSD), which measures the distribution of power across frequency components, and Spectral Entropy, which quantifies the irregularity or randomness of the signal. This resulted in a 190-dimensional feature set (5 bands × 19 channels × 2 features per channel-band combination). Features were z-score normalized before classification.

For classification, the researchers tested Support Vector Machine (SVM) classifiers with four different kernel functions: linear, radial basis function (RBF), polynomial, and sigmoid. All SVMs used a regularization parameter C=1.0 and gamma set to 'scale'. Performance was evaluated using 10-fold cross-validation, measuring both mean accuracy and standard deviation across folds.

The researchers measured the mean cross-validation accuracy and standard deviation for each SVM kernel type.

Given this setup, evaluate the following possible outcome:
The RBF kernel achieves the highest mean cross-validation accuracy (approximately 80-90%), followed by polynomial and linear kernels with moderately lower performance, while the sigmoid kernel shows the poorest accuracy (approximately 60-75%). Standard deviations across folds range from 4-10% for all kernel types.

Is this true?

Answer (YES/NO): NO